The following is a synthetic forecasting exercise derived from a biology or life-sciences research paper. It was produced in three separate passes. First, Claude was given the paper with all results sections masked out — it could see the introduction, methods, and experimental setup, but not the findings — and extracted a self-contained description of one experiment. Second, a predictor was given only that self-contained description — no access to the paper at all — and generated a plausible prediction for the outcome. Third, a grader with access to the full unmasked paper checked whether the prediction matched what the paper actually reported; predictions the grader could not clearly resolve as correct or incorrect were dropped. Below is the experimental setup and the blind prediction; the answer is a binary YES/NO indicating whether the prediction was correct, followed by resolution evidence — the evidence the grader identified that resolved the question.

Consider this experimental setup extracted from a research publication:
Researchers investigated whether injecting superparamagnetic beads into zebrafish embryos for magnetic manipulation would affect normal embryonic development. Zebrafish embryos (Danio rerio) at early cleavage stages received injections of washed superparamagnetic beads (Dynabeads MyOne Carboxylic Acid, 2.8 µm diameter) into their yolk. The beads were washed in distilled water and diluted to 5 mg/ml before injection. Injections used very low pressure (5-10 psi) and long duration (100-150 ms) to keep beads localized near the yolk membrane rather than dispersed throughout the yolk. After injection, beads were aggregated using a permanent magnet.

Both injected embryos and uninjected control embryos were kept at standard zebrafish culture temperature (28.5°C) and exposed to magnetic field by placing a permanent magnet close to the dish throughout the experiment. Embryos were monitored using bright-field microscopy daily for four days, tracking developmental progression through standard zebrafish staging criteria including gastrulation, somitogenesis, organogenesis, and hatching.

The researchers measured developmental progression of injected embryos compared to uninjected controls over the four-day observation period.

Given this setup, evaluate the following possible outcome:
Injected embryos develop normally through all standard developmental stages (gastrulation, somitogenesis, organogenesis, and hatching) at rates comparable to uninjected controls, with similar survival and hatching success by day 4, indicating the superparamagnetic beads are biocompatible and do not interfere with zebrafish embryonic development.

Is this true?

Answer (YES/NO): YES